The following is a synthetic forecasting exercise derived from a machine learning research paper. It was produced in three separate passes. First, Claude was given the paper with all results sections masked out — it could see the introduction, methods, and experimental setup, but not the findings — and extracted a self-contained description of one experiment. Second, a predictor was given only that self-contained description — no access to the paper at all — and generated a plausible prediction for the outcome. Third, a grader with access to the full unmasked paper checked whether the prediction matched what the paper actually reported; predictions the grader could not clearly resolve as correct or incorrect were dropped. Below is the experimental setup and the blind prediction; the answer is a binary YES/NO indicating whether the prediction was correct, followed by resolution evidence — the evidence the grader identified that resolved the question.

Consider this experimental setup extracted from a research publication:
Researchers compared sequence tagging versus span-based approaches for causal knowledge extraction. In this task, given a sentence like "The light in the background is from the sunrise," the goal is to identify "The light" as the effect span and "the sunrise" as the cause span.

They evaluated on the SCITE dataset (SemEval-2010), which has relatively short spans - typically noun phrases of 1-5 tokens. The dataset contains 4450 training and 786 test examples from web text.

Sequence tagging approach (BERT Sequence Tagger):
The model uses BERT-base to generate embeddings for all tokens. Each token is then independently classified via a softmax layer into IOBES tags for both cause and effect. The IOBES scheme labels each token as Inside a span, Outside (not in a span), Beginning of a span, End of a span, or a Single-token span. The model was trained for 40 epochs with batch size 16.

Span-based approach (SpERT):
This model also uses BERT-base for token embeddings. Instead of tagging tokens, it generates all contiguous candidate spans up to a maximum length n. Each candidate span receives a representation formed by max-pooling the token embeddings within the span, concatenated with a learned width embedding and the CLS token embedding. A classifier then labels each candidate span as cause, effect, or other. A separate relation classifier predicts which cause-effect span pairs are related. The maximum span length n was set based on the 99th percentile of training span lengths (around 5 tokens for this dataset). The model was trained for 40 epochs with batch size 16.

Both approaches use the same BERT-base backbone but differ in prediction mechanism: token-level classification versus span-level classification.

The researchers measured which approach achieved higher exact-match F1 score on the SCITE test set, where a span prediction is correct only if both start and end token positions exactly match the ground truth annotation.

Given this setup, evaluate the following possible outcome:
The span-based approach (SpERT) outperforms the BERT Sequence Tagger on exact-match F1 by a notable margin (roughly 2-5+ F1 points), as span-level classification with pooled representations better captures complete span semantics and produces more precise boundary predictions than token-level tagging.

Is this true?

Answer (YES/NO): NO